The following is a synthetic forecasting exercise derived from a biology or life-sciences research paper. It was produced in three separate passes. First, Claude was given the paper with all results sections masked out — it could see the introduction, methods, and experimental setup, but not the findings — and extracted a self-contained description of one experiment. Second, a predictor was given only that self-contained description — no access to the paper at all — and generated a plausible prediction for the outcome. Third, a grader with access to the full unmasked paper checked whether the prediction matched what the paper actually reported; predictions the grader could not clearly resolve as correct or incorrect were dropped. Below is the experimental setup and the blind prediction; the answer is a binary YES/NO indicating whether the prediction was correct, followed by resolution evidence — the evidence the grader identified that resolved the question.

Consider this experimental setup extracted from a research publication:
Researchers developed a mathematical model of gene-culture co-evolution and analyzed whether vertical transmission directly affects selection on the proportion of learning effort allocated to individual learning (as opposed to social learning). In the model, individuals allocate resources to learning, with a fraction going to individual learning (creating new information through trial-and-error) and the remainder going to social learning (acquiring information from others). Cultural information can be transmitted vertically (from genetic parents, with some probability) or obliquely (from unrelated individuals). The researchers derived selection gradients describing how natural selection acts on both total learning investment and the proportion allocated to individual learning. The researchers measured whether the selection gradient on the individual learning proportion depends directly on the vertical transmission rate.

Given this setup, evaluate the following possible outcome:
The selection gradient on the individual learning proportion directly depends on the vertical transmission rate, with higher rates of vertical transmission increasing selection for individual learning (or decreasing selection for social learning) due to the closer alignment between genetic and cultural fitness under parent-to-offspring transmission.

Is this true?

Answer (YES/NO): NO